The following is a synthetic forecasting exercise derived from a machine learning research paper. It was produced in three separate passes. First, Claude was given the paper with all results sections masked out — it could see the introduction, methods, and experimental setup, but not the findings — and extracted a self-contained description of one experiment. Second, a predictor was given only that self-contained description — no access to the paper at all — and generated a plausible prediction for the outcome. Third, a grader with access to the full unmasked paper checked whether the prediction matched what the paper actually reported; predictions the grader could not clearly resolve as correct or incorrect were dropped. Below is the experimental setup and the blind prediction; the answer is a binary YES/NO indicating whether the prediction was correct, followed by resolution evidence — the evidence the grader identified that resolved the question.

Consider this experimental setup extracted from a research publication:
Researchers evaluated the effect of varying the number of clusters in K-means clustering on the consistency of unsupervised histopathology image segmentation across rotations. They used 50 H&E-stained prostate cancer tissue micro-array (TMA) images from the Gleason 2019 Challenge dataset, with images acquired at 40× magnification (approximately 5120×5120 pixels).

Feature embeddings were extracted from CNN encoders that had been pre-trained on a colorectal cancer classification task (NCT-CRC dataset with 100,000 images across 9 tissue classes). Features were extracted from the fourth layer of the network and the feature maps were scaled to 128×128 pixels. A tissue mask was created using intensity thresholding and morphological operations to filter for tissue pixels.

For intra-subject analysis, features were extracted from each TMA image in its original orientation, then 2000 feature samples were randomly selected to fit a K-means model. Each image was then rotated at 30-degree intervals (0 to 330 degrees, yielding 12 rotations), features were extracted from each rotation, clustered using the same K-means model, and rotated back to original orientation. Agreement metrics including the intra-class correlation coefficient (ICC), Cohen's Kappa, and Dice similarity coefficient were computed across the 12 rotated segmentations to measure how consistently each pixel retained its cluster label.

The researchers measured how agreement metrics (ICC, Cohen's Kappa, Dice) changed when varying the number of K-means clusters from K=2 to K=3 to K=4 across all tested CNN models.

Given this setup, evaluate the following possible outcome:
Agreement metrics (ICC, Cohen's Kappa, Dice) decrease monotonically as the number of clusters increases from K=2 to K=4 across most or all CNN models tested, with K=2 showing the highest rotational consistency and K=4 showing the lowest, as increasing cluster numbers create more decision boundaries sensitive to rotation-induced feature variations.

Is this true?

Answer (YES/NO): YES